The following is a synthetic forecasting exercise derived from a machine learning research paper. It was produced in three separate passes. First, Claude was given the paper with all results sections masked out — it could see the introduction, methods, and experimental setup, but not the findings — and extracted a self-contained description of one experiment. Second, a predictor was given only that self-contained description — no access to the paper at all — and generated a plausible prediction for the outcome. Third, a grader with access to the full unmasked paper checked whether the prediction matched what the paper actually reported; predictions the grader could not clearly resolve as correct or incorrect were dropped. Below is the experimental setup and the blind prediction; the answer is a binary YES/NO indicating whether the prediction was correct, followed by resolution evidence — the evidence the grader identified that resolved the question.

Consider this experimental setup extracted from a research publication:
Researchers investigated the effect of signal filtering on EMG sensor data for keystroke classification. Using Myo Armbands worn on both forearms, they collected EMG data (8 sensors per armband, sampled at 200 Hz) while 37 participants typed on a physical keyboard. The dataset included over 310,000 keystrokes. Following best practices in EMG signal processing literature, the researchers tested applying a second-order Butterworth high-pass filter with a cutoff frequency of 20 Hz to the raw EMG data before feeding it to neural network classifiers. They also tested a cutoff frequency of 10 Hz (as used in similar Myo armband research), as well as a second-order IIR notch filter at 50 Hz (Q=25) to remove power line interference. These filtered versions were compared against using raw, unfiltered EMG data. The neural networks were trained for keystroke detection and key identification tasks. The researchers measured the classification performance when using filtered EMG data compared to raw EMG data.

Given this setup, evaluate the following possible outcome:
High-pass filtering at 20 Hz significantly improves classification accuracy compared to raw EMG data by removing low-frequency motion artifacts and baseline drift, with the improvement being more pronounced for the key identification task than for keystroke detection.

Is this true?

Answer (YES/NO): NO